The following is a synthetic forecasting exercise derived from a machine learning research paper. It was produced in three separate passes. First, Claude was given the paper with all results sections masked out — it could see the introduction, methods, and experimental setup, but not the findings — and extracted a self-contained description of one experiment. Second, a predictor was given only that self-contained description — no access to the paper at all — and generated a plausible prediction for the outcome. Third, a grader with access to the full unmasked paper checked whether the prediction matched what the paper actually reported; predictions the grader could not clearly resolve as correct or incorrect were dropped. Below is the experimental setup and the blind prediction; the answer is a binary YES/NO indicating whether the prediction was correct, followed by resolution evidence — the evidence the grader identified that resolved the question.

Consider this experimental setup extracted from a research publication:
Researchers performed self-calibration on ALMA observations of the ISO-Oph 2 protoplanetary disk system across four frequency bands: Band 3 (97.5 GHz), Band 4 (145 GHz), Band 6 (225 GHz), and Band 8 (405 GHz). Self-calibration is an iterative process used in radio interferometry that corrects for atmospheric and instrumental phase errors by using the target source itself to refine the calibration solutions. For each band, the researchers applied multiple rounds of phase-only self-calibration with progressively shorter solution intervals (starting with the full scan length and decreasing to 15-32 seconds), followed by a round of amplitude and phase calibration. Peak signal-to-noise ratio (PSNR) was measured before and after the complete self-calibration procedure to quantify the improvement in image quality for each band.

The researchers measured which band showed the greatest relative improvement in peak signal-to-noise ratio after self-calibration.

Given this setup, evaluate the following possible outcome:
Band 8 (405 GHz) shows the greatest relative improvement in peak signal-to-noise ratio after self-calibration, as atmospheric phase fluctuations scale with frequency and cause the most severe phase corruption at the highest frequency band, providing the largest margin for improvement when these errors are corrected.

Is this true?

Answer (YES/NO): YES